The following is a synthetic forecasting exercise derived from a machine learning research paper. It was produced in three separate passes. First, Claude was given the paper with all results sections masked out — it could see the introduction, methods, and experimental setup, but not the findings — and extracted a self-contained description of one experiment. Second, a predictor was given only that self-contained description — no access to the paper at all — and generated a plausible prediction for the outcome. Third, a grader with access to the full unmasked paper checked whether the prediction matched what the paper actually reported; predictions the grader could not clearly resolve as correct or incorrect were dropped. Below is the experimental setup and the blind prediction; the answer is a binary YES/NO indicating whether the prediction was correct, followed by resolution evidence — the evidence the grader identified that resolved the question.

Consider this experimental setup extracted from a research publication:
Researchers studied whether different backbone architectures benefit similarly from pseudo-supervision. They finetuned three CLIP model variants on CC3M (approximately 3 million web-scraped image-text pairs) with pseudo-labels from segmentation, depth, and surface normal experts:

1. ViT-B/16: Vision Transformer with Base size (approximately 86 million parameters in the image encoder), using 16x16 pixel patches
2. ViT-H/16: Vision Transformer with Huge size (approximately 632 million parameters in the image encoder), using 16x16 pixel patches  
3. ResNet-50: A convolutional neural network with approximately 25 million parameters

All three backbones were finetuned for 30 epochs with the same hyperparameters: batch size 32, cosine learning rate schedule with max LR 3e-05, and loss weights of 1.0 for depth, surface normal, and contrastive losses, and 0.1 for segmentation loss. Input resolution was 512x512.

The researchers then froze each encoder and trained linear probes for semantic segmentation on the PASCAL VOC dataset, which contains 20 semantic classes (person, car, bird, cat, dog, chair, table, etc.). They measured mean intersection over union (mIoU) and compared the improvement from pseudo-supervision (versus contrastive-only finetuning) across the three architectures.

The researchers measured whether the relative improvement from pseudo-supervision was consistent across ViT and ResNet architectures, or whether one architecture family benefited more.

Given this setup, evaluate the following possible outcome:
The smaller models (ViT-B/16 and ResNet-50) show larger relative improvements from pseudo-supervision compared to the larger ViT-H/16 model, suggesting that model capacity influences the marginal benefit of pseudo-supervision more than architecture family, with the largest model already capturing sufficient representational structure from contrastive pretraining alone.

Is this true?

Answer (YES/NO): NO